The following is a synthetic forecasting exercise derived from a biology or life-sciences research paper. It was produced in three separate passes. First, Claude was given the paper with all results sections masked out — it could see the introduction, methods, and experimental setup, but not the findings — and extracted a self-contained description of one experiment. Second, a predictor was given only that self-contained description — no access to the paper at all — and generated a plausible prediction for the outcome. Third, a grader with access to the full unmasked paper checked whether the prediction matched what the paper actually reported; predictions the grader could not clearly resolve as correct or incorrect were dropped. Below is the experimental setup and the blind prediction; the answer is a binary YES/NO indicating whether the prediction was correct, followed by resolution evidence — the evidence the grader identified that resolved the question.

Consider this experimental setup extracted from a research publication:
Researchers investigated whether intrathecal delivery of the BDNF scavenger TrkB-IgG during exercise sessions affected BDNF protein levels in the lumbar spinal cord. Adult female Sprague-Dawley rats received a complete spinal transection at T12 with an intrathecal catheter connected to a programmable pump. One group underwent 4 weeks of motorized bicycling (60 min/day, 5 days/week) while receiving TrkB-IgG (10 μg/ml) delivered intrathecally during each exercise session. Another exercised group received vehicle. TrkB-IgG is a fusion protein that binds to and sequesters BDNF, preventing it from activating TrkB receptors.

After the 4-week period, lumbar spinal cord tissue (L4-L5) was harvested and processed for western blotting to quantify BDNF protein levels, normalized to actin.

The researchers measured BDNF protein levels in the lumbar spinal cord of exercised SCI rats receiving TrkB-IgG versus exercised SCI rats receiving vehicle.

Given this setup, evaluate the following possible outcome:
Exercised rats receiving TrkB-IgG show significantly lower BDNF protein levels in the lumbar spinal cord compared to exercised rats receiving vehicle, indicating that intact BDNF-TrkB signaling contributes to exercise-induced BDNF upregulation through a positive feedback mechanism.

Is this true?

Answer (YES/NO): YES